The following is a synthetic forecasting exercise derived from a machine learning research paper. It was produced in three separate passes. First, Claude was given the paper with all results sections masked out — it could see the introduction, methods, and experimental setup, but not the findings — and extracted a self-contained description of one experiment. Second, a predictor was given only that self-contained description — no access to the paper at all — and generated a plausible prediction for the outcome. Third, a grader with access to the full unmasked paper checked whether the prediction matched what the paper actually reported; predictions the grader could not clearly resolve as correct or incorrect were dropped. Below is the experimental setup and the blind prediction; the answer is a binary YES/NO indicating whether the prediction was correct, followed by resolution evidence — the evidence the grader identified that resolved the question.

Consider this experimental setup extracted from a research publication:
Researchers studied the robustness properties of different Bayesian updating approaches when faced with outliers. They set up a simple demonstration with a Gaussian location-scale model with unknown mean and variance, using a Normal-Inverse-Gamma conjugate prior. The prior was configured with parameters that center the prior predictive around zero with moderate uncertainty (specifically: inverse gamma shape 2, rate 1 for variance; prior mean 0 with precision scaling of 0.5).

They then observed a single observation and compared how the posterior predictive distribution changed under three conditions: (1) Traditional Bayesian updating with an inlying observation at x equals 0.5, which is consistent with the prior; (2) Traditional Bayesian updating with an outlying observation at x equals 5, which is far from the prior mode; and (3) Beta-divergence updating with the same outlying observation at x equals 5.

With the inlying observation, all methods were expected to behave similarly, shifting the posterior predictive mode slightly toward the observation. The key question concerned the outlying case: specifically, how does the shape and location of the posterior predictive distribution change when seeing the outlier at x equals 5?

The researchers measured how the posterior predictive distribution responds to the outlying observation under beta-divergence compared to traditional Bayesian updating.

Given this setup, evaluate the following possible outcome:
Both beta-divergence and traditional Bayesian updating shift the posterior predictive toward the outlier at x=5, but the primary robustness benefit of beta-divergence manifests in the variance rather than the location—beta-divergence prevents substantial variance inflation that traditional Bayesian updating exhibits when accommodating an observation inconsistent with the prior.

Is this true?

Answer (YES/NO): NO